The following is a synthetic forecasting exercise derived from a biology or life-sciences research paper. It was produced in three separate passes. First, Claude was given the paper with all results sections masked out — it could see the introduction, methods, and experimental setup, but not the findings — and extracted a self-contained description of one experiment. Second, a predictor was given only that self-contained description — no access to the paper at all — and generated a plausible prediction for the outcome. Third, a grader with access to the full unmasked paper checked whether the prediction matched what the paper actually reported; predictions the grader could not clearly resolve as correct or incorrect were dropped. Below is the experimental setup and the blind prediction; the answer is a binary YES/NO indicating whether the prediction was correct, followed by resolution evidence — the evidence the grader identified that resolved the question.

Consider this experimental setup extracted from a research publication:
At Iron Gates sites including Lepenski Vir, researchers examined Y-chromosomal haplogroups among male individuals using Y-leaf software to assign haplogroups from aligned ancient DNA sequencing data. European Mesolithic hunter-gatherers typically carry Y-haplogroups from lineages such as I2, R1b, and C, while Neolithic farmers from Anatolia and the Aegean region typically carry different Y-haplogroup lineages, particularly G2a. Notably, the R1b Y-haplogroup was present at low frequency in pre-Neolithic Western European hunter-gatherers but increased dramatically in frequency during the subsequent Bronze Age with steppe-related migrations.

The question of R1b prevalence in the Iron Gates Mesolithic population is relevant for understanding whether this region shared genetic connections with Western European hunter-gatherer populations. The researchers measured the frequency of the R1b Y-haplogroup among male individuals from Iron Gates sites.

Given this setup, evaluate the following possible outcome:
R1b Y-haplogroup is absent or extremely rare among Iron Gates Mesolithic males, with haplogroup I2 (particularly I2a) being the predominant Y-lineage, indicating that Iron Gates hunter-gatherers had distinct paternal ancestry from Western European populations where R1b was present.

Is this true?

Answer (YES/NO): NO